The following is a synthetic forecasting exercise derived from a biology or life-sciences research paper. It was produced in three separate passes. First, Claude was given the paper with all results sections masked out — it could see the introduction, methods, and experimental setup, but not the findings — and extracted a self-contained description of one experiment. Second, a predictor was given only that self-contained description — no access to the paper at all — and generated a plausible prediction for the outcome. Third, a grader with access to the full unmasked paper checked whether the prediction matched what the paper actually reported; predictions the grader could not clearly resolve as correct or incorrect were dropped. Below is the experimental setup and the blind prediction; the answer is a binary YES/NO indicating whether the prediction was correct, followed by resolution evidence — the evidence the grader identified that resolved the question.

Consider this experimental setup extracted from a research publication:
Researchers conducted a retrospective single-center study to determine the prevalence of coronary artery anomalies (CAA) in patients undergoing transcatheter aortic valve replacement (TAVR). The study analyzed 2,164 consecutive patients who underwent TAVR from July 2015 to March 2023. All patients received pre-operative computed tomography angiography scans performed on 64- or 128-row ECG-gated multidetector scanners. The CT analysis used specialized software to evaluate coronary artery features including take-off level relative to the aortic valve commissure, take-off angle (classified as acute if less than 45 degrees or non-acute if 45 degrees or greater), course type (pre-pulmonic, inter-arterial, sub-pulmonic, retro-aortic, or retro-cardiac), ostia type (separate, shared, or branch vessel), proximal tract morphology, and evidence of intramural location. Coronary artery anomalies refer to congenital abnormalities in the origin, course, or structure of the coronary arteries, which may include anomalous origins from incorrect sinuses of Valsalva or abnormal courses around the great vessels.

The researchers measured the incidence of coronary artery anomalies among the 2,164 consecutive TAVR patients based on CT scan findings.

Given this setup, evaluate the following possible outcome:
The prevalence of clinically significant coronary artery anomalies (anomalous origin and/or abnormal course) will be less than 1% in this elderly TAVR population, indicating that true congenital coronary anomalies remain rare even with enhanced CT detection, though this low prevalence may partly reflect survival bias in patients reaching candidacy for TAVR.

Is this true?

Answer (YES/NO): YES